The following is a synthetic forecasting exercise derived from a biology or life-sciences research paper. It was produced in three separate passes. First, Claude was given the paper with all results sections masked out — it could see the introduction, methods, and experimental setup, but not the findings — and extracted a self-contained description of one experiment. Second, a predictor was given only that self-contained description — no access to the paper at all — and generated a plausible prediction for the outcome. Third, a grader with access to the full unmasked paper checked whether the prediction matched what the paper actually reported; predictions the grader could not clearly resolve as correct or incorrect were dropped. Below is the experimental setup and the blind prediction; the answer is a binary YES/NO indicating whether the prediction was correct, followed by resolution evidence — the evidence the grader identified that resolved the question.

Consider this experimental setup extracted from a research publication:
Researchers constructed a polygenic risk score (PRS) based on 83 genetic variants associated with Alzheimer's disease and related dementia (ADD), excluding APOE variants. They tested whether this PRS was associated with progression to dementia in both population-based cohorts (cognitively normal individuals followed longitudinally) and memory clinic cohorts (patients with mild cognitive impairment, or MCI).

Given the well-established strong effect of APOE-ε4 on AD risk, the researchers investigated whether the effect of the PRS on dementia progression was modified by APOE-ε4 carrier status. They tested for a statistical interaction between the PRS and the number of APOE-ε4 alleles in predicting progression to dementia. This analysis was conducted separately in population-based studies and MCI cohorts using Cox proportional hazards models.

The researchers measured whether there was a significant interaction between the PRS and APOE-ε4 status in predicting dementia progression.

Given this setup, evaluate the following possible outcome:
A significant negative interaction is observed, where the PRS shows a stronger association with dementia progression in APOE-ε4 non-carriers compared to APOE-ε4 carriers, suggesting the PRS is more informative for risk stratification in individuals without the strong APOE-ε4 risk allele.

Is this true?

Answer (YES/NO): NO